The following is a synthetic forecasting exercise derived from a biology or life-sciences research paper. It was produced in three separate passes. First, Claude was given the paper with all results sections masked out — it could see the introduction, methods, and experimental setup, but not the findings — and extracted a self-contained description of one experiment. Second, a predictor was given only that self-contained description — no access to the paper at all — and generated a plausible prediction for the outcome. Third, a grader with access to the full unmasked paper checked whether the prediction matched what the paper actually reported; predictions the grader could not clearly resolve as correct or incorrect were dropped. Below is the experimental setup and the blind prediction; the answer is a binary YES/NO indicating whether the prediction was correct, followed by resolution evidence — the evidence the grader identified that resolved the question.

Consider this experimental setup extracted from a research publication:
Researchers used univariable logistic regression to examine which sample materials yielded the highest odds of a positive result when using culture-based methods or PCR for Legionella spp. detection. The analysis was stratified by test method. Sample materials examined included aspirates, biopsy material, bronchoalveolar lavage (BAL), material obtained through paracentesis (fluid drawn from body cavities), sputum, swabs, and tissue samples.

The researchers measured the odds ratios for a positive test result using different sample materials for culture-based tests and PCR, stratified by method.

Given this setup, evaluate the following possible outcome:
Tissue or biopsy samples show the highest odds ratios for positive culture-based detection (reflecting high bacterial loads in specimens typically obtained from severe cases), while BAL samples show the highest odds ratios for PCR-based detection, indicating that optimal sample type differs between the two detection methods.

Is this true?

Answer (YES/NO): NO